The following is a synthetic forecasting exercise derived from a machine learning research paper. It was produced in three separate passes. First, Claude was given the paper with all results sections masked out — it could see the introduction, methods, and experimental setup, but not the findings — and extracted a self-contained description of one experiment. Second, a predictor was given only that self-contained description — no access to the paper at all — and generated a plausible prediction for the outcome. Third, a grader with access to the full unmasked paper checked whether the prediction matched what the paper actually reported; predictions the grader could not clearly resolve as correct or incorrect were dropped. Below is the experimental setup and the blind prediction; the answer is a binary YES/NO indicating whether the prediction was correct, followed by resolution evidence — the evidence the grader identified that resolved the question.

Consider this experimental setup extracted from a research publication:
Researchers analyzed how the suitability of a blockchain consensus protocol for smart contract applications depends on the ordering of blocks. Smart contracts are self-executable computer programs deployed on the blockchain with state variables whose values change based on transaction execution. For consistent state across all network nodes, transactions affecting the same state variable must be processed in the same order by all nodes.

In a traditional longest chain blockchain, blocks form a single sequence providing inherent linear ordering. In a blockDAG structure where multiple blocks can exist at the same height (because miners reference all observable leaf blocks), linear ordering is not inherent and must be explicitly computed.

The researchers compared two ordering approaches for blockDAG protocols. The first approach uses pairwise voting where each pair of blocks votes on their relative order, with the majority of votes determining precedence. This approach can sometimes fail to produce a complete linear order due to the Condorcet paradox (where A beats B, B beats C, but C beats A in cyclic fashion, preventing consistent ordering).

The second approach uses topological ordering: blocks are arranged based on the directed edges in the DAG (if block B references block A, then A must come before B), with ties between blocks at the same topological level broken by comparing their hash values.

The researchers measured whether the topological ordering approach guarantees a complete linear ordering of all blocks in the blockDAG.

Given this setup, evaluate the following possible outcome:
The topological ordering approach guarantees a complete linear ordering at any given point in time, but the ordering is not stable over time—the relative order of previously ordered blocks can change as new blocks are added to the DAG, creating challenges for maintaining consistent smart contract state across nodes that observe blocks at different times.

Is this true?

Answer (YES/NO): NO